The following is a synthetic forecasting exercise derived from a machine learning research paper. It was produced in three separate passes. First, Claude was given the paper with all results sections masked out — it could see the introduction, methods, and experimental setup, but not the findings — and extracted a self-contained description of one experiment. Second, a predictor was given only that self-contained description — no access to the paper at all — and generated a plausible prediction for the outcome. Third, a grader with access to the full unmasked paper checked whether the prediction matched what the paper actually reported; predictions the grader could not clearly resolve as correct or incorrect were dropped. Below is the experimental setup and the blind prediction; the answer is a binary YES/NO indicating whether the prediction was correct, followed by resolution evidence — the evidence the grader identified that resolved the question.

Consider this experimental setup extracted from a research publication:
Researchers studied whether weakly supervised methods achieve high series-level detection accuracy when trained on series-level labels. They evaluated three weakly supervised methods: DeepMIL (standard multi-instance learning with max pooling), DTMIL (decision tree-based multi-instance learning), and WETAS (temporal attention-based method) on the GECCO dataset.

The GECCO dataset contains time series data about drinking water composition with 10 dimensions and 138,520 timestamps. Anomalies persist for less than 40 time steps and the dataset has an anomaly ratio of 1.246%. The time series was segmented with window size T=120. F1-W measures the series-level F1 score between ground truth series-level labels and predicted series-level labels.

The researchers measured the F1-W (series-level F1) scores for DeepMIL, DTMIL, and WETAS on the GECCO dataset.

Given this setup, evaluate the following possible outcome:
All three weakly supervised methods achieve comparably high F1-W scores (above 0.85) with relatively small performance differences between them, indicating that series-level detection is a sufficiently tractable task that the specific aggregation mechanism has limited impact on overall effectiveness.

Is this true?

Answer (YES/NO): NO